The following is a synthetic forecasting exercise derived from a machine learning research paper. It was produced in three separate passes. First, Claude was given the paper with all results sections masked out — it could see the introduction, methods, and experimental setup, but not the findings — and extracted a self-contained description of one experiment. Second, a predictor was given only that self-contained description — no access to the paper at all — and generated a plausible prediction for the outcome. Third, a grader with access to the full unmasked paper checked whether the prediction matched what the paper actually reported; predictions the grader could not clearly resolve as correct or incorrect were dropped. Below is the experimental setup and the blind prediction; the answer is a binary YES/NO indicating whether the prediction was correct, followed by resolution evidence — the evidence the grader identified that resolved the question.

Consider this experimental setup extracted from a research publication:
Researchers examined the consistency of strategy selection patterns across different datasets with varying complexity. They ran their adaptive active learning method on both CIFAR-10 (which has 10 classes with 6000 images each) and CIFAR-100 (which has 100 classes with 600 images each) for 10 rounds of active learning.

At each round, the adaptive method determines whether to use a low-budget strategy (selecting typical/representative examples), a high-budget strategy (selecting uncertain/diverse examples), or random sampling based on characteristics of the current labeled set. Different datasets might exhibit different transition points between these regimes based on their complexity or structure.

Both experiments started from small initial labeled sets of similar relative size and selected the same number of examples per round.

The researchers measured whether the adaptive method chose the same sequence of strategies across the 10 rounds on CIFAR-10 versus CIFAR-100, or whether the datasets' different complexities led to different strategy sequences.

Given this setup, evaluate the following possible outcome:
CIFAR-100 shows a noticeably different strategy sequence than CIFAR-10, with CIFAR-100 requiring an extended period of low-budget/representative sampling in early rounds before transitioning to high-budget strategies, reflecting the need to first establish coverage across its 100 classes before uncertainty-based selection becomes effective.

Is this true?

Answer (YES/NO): NO